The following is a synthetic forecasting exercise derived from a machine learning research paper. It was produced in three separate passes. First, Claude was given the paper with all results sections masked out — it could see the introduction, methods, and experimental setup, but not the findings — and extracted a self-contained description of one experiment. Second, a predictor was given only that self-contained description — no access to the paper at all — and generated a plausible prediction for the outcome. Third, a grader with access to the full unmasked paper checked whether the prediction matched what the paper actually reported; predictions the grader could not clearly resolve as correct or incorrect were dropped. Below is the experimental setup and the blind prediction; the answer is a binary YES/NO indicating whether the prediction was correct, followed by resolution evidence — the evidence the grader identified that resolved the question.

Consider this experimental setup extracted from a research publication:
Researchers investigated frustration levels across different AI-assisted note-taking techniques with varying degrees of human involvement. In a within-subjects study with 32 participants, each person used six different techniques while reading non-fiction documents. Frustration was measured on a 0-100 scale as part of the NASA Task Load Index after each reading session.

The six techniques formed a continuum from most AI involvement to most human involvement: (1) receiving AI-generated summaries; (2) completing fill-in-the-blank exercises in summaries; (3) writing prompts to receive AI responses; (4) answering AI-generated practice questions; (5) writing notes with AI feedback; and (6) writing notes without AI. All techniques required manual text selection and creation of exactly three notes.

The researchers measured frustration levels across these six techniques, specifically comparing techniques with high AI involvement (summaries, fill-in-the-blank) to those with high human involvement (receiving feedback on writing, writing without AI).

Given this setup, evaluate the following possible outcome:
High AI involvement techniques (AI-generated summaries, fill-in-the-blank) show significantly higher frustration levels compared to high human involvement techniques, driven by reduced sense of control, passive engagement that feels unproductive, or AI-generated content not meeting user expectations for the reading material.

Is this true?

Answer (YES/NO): NO